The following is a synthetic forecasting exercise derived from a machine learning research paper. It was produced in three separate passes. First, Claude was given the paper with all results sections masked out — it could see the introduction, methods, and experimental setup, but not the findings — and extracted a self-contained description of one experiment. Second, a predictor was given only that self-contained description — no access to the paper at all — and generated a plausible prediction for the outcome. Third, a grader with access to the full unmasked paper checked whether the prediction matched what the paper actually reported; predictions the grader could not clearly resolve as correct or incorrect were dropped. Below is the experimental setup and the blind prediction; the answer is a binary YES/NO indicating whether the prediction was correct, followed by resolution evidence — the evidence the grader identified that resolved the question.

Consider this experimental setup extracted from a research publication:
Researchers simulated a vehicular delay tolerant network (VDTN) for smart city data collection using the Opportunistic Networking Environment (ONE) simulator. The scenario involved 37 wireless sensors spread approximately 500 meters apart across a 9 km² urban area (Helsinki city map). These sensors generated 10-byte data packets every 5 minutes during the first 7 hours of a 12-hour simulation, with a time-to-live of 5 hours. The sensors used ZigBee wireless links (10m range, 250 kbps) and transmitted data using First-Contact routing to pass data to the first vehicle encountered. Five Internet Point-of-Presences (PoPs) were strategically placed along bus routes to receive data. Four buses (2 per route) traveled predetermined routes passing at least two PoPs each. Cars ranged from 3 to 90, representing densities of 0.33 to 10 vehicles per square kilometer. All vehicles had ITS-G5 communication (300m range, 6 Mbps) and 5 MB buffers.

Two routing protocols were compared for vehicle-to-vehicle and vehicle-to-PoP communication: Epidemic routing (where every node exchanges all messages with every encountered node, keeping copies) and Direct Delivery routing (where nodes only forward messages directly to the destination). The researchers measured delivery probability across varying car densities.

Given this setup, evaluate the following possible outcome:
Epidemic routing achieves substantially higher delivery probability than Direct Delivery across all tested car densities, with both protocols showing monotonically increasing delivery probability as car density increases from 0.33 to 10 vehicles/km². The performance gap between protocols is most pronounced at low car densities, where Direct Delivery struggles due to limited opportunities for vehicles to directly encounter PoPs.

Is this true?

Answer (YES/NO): NO